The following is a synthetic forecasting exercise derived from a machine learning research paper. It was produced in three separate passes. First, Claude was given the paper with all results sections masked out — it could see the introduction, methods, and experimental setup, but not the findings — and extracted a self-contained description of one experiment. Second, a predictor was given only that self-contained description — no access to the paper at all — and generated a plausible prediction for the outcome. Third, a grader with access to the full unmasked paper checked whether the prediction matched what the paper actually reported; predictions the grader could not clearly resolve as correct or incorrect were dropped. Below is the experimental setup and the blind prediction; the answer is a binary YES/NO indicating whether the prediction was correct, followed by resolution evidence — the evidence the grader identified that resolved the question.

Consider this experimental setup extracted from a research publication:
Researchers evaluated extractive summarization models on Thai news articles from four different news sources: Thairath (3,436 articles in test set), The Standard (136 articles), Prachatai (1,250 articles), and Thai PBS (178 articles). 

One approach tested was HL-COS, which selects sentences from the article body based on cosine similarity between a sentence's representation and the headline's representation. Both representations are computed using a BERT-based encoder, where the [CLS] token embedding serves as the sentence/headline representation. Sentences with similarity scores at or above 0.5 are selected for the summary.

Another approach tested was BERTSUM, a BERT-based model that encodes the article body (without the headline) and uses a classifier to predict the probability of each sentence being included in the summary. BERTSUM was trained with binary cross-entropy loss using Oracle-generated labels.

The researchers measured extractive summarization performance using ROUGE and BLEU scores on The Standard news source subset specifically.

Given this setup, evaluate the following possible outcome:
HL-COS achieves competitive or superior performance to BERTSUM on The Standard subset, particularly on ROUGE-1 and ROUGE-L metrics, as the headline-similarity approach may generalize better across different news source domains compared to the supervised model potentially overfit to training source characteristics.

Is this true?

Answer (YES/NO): YES